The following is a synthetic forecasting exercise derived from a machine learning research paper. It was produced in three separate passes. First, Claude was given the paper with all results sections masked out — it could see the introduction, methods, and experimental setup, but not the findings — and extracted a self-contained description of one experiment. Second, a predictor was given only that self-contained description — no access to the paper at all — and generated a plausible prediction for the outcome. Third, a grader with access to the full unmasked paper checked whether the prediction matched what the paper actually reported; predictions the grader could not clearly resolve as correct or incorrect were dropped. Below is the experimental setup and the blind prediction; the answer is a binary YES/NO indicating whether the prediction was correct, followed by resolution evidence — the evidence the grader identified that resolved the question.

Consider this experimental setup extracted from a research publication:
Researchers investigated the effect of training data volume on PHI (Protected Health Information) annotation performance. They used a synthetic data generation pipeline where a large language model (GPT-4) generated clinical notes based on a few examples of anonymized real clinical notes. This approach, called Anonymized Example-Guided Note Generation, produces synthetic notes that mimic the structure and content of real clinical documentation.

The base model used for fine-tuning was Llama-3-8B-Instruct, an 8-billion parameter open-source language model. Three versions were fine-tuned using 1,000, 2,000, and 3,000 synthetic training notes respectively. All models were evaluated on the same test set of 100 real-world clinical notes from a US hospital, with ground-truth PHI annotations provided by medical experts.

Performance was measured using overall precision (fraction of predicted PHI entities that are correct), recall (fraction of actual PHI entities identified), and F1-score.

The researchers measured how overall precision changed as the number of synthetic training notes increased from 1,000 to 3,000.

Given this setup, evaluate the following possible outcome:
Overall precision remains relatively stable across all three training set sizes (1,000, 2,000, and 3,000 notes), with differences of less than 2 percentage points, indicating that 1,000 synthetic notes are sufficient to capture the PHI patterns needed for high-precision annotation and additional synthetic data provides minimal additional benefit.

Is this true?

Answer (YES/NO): NO